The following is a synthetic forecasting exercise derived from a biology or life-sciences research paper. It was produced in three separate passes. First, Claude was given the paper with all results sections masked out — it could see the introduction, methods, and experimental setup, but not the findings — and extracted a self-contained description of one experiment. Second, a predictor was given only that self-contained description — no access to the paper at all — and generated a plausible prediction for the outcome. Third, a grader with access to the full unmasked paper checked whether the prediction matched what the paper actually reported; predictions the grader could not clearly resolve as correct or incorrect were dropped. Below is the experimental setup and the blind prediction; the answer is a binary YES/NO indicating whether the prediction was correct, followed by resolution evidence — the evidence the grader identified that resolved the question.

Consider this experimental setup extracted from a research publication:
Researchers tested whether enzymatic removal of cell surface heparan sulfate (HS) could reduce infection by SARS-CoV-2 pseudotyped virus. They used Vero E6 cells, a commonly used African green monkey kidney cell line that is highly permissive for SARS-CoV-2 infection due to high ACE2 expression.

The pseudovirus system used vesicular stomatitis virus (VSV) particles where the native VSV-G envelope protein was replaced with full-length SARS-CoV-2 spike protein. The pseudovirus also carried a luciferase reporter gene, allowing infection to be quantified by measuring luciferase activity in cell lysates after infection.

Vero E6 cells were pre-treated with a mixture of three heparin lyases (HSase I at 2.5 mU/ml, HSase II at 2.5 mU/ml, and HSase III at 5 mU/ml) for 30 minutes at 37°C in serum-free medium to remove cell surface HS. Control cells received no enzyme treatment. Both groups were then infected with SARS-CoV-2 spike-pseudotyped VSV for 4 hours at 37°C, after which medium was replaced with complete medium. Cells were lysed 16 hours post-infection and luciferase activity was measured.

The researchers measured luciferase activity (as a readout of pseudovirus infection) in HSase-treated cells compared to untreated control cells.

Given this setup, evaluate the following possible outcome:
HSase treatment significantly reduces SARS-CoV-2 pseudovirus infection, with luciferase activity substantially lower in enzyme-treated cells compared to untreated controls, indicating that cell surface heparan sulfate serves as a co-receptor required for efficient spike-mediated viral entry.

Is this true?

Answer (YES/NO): YES